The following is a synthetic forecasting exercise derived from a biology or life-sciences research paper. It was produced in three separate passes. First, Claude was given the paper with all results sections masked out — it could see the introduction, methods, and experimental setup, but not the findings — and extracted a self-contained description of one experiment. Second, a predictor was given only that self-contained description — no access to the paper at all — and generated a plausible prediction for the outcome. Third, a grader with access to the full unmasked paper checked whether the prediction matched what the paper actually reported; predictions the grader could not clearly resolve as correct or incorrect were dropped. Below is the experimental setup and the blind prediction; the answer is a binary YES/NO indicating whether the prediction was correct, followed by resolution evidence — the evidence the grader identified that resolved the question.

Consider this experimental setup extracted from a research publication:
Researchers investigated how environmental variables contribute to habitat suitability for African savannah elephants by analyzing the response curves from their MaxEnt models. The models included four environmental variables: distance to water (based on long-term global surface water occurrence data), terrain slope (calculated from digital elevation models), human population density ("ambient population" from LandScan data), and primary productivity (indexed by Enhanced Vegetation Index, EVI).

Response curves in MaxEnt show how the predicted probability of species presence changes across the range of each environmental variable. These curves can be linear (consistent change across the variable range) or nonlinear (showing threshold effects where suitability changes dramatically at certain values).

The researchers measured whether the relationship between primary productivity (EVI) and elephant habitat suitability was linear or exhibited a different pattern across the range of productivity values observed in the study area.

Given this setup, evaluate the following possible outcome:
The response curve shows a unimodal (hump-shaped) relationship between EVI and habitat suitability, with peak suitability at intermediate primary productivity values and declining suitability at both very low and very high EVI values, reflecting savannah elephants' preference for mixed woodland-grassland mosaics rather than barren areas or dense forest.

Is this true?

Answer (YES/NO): YES